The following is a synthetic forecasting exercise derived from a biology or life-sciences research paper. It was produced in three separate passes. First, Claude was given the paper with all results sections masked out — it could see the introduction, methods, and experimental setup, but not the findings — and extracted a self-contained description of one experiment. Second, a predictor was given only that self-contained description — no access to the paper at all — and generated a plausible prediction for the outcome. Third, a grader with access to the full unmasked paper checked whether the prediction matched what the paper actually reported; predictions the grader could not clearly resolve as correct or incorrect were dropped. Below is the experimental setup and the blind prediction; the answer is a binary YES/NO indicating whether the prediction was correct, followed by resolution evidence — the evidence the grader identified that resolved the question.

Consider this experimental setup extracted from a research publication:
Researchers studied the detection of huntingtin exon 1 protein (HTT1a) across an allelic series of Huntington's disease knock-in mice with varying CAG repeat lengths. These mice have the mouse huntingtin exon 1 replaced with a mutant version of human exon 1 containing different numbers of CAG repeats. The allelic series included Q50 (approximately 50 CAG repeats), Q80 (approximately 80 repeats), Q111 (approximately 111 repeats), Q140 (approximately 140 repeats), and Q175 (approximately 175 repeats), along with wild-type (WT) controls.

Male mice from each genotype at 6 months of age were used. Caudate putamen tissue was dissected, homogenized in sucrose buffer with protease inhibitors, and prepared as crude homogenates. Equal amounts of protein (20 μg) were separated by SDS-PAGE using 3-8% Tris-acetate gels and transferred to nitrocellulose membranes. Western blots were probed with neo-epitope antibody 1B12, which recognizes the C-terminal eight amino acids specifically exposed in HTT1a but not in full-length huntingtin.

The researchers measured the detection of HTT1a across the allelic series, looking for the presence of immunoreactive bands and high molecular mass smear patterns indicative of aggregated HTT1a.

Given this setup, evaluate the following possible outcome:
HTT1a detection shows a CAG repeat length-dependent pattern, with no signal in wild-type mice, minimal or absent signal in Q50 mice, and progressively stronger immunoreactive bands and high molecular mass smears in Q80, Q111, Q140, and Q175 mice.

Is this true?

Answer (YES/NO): YES